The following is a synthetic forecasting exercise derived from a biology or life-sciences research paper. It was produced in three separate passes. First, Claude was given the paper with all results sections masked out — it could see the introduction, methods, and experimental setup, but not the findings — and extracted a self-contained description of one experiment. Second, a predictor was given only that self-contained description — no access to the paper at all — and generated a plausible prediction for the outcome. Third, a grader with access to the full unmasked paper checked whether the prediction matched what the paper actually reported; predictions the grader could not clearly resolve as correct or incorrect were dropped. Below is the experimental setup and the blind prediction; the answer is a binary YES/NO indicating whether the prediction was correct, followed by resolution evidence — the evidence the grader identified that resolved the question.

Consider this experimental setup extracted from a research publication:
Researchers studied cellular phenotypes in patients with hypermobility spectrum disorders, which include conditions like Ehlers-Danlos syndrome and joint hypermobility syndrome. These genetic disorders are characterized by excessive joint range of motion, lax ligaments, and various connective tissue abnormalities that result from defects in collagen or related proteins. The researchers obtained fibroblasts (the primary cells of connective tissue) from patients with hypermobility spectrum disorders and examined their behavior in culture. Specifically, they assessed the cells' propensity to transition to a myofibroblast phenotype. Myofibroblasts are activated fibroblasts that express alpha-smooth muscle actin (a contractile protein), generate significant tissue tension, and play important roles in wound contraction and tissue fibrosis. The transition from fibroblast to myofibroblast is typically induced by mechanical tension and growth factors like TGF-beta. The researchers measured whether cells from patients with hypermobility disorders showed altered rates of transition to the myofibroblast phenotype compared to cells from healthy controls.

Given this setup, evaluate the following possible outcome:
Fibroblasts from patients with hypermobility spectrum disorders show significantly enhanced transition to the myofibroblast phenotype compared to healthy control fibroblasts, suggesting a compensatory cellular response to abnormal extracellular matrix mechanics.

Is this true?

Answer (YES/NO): YES